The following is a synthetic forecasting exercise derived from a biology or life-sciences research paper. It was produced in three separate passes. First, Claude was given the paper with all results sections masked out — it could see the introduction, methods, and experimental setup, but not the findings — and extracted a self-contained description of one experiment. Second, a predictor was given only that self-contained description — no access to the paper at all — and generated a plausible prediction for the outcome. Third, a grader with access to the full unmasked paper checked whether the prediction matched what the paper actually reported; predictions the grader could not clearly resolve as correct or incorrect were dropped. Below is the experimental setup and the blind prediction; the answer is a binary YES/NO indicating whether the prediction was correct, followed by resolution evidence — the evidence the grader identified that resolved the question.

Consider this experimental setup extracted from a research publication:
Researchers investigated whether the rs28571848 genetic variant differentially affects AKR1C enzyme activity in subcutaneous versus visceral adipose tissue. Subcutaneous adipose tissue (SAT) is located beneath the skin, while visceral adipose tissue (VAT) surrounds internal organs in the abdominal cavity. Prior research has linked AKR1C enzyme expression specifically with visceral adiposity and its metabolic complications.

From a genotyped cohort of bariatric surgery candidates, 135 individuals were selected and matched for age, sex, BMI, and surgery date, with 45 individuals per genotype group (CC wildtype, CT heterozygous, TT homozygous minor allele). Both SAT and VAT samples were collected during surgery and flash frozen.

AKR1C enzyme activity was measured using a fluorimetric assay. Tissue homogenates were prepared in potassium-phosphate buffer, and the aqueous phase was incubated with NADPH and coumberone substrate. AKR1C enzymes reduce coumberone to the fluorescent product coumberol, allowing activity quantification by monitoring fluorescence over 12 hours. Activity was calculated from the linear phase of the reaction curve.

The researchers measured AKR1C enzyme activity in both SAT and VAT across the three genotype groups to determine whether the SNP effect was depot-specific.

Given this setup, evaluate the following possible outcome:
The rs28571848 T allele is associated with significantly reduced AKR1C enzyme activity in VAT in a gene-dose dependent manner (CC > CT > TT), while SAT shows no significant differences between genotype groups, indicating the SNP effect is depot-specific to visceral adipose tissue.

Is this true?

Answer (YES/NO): NO